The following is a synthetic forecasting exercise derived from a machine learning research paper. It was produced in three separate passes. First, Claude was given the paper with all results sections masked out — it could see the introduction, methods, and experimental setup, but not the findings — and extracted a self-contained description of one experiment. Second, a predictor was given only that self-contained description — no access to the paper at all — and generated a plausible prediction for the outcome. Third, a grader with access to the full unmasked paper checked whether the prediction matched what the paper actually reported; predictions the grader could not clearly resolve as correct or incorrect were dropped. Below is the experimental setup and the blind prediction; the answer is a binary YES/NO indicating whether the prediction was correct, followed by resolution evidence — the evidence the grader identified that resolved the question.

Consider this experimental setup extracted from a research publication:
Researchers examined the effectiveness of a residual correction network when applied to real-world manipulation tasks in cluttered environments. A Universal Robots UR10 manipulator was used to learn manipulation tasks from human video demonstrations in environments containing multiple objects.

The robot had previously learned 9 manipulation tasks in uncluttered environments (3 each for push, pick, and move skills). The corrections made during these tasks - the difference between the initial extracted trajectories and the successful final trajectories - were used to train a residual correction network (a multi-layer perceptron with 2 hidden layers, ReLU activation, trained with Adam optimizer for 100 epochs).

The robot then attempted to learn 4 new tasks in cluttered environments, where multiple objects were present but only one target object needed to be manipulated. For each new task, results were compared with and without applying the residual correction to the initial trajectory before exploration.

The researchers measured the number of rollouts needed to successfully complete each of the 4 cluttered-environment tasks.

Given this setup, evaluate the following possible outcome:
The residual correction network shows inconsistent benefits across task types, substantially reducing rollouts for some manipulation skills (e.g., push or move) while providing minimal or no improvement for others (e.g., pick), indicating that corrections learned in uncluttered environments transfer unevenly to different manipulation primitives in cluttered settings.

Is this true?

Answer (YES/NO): NO